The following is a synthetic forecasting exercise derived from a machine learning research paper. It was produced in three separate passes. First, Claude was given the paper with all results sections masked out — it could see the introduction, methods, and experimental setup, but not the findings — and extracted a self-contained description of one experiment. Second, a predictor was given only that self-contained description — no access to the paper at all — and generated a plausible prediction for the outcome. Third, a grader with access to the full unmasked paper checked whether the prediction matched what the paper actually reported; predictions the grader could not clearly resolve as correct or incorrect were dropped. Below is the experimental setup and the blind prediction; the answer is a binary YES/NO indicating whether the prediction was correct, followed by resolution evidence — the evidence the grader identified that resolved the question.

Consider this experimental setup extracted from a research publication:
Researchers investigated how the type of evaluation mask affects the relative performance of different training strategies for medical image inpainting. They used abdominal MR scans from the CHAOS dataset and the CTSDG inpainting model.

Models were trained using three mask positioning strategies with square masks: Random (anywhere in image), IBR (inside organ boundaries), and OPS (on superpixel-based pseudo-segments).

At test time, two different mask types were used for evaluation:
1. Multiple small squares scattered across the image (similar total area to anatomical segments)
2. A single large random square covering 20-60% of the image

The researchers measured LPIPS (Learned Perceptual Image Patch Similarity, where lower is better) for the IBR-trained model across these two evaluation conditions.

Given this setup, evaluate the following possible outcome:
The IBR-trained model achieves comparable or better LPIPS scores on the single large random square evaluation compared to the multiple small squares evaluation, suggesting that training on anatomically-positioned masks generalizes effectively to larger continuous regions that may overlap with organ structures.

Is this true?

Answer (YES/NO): NO